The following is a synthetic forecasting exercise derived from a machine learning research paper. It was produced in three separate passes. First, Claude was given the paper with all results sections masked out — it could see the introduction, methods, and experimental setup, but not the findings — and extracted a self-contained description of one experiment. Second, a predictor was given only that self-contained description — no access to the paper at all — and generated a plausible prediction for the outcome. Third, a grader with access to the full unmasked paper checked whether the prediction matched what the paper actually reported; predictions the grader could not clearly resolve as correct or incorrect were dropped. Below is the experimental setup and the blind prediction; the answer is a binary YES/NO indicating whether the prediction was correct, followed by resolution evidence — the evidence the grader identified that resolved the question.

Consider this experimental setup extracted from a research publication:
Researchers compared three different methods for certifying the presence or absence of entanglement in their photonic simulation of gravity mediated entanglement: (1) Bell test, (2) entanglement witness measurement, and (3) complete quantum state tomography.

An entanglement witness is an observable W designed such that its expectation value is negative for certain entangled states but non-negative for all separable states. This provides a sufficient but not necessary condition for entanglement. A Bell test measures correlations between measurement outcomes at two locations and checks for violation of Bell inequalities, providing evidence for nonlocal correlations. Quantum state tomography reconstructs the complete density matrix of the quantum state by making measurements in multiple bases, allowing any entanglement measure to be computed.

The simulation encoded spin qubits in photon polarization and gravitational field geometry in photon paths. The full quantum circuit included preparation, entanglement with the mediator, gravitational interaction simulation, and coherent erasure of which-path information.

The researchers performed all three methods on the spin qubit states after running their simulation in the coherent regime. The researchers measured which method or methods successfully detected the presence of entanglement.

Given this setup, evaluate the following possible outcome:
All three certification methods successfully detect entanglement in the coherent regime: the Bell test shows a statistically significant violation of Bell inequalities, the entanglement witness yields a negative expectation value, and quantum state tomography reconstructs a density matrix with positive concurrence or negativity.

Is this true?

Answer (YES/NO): YES